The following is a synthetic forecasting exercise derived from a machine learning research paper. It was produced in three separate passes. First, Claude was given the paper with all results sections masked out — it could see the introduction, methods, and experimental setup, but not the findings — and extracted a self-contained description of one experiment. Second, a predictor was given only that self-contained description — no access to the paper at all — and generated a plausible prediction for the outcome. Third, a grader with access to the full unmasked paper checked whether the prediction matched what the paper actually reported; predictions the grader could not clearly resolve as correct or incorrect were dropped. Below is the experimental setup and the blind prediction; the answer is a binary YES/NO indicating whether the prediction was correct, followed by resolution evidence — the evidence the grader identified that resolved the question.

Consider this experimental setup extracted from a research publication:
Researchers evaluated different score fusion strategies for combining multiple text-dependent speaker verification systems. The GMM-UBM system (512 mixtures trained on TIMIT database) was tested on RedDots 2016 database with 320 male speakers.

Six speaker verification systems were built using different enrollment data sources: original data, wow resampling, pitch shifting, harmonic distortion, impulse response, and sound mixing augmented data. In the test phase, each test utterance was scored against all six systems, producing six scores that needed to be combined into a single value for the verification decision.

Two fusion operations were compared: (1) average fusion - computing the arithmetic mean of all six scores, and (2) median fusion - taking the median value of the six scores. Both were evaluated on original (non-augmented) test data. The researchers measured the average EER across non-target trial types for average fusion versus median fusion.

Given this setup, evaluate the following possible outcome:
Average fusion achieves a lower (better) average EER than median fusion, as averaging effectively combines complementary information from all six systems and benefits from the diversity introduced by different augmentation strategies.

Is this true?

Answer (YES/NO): YES